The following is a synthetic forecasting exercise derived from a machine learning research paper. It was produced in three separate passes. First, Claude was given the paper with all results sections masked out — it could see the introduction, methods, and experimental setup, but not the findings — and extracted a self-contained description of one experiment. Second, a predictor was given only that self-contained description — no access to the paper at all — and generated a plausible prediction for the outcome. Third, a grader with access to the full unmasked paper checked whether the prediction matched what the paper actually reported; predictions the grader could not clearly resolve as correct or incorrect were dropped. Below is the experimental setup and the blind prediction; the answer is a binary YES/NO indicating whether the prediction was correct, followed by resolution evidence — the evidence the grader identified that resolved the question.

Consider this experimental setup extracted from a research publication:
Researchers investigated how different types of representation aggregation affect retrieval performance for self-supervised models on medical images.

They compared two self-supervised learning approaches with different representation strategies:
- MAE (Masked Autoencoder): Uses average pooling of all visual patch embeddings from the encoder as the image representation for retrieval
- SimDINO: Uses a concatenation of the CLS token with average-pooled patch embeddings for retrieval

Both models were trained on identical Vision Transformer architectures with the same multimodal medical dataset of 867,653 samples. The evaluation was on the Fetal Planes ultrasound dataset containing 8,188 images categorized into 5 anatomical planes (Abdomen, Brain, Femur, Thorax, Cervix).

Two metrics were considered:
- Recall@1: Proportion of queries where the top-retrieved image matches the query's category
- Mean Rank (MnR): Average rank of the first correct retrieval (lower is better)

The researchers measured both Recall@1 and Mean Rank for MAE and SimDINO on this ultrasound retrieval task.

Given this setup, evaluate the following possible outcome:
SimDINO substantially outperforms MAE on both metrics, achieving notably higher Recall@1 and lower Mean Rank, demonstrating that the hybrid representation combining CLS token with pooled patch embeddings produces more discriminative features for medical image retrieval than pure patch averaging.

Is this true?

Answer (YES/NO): NO